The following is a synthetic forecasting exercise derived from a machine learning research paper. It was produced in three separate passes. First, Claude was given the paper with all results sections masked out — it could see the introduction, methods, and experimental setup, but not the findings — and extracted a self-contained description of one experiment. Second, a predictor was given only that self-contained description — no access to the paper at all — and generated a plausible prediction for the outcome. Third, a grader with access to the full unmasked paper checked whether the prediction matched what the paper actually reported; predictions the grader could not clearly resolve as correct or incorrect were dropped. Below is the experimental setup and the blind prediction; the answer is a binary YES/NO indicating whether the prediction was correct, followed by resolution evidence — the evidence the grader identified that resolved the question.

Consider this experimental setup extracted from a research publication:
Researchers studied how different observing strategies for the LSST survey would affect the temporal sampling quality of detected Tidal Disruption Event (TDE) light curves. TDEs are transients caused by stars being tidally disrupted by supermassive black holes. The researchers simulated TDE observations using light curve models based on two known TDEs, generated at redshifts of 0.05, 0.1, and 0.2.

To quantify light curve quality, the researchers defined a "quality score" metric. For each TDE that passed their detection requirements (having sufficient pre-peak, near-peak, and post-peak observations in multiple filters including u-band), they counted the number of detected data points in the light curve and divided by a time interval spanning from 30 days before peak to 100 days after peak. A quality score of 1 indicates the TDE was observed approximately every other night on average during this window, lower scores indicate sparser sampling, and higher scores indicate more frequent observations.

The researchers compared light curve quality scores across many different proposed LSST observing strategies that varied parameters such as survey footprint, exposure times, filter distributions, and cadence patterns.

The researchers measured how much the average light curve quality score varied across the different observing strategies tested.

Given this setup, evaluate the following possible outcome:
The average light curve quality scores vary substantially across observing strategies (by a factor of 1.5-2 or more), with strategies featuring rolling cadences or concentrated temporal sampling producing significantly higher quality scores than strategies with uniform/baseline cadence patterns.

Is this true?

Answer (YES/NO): NO